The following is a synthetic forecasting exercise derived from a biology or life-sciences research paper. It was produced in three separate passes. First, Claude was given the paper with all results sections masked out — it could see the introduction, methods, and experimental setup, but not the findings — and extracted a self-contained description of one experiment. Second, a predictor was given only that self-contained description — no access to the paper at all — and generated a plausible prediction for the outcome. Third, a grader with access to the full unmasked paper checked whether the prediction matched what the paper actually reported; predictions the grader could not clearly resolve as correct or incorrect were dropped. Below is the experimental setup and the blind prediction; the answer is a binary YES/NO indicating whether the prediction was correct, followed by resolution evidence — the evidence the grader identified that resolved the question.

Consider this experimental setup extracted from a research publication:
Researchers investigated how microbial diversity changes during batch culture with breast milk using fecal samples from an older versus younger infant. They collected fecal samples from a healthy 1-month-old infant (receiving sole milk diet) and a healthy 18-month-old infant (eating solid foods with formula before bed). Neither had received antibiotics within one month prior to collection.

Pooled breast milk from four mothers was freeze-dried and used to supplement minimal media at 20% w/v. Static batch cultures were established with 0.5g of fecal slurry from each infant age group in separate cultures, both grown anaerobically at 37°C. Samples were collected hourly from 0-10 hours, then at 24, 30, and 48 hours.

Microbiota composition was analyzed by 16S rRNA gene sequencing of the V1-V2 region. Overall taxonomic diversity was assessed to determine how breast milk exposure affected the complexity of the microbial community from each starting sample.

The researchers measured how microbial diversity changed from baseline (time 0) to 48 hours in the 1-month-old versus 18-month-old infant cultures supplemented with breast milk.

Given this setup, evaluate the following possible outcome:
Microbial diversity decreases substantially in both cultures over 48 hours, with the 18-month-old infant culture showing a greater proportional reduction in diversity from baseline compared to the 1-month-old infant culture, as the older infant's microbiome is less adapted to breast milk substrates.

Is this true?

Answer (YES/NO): YES